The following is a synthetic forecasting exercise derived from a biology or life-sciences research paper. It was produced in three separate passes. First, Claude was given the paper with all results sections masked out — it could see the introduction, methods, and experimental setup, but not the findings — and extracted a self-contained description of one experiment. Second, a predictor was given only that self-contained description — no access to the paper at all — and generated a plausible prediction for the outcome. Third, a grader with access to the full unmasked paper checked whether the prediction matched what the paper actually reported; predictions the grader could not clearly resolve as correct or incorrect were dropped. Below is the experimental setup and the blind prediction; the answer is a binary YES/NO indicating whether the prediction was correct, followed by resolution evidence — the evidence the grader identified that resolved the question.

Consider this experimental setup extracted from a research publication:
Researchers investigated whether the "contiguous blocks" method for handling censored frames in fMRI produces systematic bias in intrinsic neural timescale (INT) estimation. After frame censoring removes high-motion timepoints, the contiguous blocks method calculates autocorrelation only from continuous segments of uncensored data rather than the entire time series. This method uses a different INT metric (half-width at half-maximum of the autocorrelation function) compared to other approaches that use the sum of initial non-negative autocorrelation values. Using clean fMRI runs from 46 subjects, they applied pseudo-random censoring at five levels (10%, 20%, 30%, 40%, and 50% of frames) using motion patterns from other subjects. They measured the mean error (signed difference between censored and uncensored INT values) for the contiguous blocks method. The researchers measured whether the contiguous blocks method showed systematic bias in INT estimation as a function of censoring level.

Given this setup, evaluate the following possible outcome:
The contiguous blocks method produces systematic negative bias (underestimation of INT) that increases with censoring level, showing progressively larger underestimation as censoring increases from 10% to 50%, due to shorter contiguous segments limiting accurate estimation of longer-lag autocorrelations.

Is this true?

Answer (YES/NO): YES